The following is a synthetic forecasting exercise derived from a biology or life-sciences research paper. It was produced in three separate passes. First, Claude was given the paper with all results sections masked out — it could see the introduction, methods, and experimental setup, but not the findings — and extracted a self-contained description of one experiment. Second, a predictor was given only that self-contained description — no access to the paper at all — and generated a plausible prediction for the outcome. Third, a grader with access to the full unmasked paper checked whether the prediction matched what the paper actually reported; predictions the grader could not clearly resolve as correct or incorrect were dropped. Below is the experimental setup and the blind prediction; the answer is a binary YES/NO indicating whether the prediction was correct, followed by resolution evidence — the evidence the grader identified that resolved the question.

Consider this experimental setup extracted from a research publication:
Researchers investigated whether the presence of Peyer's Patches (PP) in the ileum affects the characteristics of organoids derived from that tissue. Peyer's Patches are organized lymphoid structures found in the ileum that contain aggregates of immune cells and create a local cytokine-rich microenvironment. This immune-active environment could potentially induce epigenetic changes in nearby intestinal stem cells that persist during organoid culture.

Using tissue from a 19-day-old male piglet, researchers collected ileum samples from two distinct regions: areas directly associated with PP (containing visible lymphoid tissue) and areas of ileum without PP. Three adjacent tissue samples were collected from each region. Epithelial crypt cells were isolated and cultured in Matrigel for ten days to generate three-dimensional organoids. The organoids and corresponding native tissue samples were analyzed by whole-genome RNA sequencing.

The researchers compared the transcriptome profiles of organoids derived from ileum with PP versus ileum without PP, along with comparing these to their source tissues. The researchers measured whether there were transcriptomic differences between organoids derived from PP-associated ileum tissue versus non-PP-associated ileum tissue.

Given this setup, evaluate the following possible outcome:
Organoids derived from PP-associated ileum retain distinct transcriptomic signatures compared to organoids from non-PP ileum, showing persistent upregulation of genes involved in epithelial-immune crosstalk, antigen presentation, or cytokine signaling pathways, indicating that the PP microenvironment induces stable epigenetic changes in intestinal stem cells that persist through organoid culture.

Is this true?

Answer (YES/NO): YES